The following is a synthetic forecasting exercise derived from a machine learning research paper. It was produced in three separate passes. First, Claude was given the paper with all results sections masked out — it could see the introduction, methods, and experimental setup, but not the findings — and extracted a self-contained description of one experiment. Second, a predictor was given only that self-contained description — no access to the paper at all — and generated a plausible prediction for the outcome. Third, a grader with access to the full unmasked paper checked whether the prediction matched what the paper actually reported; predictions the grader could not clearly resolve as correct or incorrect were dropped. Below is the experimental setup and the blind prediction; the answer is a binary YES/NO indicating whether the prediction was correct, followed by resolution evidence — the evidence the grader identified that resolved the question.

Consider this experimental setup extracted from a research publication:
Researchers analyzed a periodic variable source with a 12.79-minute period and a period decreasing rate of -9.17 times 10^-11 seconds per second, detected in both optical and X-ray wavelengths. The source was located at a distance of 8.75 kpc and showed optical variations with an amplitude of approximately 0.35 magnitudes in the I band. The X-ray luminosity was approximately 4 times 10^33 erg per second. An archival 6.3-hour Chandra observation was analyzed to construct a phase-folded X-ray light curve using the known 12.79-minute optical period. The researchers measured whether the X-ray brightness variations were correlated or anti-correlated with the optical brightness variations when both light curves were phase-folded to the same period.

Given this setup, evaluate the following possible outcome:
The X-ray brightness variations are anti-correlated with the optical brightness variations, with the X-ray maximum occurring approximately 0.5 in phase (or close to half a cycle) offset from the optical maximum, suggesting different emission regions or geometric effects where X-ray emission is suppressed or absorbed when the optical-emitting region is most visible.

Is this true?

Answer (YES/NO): NO